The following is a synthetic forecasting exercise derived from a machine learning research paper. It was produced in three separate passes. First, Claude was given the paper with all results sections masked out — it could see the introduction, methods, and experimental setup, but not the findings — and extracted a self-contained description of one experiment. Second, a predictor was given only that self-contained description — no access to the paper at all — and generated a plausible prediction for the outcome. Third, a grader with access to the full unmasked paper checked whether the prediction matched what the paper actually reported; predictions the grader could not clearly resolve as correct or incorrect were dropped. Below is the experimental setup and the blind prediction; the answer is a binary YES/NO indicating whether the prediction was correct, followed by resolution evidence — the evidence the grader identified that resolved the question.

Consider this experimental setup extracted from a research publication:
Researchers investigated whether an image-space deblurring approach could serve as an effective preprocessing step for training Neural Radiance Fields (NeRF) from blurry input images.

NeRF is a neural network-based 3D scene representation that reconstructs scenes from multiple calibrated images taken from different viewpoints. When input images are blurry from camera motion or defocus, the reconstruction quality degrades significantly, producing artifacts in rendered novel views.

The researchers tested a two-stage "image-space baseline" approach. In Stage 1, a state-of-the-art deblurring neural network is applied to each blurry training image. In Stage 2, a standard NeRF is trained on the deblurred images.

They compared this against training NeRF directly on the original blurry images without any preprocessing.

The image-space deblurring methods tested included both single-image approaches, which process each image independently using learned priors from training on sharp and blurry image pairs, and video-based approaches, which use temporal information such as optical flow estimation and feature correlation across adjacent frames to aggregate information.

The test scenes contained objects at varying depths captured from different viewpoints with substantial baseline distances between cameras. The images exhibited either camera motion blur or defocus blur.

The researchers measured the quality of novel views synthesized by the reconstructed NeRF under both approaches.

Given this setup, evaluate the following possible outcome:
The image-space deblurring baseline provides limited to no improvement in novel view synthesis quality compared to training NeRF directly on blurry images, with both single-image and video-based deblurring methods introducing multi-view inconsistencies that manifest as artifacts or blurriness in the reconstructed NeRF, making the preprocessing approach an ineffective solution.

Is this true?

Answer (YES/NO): NO